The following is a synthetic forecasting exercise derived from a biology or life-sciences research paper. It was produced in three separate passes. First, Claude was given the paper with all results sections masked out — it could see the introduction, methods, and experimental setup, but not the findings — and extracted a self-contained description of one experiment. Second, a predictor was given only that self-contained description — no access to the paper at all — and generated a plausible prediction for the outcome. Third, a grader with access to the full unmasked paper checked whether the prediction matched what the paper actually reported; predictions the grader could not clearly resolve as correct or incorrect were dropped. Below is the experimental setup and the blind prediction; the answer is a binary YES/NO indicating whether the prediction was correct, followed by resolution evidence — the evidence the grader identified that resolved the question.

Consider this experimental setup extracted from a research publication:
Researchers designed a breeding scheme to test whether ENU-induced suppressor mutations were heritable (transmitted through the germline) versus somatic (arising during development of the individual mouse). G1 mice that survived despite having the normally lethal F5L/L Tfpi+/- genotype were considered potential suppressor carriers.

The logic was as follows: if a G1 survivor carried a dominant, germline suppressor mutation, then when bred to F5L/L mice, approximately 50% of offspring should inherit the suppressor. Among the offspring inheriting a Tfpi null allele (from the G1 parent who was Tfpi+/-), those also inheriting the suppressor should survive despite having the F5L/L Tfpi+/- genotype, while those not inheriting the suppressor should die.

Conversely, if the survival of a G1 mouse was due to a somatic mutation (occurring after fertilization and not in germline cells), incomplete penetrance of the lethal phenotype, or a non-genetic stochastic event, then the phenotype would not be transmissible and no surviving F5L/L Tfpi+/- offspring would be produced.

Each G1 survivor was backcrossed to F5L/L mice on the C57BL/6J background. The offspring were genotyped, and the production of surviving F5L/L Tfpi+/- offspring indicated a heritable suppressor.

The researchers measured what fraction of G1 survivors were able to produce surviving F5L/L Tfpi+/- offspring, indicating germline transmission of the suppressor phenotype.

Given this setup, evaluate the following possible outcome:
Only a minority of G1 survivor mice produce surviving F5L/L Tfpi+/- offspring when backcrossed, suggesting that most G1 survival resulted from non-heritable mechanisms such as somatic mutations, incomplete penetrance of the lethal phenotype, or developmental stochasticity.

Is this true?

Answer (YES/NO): YES